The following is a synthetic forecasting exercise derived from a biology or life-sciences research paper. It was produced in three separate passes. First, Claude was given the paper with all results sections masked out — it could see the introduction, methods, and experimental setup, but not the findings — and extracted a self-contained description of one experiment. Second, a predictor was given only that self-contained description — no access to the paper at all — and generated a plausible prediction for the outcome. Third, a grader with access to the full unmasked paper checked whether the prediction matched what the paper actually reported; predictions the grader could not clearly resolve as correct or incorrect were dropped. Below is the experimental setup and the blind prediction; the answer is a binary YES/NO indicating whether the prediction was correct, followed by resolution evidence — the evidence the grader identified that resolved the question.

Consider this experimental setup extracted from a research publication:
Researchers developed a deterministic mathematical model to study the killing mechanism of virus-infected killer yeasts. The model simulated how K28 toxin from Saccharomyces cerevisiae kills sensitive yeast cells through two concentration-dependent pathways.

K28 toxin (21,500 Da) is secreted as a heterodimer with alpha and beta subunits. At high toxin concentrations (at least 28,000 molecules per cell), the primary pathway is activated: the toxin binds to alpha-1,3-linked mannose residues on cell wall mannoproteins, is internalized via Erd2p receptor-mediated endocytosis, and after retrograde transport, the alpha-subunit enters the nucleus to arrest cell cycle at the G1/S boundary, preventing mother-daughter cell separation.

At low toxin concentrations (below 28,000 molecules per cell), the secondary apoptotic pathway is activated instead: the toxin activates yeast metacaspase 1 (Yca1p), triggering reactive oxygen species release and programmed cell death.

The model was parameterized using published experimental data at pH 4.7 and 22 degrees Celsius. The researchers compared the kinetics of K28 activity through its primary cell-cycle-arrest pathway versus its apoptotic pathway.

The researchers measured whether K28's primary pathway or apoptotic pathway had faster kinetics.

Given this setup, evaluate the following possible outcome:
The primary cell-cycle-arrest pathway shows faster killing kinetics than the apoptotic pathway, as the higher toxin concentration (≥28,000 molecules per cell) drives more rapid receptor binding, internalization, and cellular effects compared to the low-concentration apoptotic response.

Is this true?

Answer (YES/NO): NO